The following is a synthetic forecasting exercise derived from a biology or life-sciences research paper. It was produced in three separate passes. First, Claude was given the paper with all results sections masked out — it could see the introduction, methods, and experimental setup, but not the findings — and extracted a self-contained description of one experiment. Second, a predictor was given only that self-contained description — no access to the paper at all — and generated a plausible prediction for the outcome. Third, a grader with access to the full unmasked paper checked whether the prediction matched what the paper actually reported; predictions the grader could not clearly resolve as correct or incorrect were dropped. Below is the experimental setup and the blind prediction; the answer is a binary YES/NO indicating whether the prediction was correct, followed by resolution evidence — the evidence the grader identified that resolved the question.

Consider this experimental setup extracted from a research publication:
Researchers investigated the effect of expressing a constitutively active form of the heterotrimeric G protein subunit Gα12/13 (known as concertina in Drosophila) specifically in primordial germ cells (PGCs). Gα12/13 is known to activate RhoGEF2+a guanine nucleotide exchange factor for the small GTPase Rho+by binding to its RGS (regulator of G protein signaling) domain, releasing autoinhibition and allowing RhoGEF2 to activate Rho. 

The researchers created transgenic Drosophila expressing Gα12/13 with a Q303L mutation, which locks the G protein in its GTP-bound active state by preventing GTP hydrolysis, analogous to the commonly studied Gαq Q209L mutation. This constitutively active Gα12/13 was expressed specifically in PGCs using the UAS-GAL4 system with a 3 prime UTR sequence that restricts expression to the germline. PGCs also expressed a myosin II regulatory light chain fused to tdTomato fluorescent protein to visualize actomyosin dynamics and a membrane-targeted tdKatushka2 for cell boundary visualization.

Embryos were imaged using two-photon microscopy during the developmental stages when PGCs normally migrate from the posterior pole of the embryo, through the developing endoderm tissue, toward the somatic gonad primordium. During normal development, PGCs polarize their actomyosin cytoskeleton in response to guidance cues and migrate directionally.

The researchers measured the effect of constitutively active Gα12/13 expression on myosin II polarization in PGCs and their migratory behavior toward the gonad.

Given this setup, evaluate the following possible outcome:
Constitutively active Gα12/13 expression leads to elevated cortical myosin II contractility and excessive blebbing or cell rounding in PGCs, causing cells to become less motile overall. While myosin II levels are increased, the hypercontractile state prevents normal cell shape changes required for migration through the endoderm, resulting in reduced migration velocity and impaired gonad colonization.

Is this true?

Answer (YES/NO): NO